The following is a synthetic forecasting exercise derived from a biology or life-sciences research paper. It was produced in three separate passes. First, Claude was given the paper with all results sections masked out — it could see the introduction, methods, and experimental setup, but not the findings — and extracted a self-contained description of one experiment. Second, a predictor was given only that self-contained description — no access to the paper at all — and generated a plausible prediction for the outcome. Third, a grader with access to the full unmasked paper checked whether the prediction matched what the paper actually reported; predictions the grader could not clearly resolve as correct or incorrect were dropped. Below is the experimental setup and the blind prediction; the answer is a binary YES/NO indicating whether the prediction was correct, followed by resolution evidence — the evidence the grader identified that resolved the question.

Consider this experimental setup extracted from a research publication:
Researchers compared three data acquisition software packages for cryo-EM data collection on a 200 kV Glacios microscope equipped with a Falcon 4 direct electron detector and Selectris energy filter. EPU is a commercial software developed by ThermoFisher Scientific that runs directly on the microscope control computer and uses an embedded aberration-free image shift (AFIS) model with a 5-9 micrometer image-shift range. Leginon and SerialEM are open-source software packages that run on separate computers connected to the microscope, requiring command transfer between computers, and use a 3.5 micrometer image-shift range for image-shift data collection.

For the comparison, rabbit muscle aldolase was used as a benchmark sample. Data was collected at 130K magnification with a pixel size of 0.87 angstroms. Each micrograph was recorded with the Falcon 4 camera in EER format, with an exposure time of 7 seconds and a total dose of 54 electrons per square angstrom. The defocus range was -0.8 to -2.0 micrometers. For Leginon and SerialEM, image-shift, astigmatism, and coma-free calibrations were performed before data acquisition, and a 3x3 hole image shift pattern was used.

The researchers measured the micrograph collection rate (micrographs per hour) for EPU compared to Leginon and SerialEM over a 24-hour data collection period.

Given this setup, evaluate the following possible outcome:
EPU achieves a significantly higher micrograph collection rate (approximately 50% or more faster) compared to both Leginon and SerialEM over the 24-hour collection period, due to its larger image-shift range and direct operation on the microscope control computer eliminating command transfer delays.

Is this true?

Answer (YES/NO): NO